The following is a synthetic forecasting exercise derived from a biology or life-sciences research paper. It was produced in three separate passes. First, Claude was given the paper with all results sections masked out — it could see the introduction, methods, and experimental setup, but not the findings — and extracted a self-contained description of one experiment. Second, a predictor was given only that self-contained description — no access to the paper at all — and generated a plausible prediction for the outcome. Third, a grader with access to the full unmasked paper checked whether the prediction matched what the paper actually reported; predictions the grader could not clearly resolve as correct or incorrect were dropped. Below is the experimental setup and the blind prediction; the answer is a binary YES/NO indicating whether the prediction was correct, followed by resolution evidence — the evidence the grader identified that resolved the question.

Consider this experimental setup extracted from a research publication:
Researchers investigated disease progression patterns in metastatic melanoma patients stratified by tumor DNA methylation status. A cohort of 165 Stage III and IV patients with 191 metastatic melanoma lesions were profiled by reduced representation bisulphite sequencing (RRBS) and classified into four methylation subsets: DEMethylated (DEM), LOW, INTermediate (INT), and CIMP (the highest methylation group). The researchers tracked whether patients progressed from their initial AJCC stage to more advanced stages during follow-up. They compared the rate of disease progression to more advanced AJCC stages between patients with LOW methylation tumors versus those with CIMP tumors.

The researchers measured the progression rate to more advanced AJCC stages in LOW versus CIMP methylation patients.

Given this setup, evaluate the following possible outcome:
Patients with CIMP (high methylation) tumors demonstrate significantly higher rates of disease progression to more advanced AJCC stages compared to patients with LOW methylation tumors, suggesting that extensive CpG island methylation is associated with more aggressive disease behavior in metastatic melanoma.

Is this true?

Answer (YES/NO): YES